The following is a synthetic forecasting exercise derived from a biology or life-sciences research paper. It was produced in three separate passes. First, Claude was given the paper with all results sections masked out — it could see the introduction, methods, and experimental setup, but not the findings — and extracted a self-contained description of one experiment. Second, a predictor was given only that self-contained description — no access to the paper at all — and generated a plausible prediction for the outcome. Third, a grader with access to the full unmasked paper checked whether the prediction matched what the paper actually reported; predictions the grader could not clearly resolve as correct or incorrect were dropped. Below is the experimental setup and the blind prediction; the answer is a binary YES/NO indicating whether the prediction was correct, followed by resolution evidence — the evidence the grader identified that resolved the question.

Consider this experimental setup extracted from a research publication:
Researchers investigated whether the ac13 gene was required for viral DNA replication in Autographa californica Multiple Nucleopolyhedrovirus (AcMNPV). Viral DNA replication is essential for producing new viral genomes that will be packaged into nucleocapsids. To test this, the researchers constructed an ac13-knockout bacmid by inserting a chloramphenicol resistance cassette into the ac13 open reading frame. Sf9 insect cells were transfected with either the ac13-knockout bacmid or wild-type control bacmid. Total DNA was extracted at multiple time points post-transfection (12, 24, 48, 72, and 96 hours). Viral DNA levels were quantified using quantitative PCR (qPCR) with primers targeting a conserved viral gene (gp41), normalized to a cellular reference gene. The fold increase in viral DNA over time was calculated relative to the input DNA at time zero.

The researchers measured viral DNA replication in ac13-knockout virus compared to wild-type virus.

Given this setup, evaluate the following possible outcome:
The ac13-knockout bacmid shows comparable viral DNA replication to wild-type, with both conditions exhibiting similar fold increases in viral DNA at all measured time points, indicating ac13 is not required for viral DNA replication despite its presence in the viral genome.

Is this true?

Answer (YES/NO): YES